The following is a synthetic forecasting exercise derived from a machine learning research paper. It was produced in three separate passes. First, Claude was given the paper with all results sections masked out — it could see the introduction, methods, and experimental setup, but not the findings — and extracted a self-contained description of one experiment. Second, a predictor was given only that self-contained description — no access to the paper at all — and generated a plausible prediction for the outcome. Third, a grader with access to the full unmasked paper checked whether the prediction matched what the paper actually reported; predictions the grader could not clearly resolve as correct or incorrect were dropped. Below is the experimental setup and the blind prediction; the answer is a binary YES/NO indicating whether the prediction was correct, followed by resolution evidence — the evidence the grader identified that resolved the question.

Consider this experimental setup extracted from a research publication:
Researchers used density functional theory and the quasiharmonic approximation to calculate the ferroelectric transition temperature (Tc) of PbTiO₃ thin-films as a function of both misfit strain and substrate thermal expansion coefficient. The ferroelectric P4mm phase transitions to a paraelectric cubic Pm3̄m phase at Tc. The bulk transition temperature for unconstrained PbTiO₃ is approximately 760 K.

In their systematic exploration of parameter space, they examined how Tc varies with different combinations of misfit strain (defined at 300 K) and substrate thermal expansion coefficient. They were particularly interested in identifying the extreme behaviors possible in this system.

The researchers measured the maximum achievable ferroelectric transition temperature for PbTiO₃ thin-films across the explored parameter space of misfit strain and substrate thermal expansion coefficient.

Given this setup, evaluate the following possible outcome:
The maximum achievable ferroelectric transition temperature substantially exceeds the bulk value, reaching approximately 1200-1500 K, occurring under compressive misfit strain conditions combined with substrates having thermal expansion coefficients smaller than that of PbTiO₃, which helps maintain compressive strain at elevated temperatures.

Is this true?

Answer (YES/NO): NO